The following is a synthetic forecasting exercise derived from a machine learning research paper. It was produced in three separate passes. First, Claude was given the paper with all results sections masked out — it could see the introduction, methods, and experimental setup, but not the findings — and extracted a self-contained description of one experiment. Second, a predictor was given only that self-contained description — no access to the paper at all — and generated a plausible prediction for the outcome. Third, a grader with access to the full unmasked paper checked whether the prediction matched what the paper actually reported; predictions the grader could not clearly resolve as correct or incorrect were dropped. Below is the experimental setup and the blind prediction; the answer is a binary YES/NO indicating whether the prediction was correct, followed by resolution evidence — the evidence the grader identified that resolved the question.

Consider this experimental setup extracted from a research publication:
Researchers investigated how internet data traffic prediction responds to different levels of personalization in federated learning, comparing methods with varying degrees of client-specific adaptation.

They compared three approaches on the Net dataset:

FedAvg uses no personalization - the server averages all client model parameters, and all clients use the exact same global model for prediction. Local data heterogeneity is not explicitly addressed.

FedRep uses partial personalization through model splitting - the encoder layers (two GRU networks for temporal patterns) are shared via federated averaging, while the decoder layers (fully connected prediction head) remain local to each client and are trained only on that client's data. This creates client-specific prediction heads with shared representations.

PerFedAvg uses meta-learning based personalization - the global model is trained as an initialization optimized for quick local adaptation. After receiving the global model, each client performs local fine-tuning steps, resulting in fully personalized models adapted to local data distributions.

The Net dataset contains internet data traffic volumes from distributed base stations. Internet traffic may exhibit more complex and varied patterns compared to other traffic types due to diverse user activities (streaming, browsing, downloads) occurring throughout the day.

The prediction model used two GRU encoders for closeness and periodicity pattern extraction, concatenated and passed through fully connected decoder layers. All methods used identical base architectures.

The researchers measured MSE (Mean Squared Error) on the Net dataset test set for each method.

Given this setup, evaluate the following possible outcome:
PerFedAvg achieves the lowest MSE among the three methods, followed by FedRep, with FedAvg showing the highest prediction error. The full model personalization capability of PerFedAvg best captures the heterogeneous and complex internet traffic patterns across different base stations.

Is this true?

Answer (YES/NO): YES